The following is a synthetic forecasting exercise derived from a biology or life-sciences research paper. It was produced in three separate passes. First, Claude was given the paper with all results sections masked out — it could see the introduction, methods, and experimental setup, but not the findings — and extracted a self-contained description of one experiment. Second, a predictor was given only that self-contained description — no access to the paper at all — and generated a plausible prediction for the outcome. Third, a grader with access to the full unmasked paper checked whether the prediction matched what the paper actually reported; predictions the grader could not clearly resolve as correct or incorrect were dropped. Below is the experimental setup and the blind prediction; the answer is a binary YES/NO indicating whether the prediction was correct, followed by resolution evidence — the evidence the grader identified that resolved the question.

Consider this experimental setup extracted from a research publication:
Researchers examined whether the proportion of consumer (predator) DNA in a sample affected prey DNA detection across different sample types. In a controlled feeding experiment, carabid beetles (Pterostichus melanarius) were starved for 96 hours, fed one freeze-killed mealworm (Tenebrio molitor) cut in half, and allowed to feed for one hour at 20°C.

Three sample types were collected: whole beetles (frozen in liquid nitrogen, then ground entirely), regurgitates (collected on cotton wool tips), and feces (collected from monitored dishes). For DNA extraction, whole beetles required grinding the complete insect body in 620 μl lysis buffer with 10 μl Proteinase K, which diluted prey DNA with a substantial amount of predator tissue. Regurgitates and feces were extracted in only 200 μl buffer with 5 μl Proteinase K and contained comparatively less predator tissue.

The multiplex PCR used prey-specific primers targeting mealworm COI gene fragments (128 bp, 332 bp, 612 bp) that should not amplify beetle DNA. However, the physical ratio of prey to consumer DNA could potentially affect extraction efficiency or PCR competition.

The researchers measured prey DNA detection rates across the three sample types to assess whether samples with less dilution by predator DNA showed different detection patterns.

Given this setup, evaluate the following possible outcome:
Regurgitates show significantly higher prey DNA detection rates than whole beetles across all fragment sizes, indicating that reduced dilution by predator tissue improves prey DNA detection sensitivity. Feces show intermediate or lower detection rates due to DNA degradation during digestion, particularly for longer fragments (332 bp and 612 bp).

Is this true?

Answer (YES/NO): NO